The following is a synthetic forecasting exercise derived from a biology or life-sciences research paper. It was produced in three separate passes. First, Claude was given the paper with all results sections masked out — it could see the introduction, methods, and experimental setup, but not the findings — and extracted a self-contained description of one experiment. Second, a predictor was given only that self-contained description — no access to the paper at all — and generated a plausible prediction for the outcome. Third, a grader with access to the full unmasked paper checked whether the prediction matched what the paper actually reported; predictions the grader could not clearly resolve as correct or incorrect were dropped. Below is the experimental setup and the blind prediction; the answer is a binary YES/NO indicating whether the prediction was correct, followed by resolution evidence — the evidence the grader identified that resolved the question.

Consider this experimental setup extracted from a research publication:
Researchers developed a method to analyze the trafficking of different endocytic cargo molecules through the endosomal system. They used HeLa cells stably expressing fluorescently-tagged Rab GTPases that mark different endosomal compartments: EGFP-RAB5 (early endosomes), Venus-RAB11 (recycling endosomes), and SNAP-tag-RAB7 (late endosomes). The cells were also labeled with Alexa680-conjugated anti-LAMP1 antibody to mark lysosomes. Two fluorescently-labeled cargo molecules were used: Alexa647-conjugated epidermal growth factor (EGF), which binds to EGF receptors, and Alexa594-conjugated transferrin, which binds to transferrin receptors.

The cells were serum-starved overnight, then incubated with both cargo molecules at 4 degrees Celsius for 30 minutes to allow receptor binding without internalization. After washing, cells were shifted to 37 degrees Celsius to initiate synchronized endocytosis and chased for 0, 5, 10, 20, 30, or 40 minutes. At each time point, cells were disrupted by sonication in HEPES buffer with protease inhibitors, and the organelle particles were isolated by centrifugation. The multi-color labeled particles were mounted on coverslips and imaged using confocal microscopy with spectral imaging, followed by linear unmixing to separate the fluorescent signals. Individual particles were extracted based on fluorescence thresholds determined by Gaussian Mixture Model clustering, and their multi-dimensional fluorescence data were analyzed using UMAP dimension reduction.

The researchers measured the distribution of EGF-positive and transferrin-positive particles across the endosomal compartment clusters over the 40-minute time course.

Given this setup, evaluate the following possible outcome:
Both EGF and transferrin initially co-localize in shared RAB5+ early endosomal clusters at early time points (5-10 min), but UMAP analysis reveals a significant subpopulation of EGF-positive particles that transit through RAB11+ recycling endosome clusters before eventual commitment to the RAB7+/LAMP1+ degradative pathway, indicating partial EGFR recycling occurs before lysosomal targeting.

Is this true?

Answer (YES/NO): NO